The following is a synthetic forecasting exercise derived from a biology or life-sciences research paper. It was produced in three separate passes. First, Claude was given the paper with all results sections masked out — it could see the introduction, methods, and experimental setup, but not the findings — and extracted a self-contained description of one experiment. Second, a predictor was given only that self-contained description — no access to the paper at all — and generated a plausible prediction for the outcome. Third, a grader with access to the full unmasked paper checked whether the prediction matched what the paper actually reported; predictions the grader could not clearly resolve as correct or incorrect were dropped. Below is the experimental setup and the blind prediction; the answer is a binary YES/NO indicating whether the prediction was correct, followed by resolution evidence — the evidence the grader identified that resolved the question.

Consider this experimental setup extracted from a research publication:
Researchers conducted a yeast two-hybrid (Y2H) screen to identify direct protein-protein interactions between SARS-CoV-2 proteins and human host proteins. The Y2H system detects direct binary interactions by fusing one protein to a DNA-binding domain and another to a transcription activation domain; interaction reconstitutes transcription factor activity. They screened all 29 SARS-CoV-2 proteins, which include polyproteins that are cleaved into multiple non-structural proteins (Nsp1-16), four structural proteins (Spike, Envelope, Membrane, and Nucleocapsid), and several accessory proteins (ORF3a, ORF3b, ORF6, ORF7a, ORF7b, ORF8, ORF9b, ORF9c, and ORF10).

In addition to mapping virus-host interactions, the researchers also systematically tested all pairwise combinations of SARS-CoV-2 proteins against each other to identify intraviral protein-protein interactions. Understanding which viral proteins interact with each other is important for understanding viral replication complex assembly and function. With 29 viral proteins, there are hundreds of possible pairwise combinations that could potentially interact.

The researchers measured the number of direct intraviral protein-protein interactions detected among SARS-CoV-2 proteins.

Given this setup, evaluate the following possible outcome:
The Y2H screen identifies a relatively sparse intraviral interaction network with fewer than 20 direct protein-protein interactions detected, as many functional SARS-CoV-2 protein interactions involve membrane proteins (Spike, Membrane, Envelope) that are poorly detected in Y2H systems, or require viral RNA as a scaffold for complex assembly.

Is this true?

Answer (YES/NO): NO